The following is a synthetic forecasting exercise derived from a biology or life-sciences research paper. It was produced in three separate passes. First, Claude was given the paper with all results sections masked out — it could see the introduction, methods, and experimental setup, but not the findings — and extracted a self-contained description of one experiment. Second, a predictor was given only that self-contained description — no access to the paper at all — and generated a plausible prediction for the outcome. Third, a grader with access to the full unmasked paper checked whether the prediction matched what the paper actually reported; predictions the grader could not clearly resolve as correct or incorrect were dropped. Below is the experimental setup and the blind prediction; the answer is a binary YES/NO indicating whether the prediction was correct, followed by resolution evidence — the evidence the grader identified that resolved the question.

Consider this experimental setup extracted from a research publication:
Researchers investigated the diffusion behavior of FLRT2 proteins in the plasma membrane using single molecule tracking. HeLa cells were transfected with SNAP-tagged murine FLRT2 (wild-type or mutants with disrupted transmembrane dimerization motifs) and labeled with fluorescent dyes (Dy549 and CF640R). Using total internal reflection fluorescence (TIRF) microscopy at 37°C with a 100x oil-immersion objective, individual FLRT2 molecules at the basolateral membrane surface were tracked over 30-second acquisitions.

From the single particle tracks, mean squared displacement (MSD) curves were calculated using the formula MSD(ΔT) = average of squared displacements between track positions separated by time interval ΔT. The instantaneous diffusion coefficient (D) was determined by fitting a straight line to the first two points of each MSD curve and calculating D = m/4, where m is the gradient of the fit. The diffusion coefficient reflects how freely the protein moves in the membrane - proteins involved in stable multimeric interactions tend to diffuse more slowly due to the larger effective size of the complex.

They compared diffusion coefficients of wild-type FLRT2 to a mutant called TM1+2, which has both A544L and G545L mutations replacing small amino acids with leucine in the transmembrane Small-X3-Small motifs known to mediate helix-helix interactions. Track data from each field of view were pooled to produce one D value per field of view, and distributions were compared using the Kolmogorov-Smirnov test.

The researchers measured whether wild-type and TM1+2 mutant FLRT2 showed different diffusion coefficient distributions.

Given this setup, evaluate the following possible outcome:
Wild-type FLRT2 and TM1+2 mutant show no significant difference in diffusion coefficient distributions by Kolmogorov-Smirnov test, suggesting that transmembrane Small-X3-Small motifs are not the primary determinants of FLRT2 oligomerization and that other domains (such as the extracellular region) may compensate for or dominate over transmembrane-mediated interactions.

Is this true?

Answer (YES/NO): NO